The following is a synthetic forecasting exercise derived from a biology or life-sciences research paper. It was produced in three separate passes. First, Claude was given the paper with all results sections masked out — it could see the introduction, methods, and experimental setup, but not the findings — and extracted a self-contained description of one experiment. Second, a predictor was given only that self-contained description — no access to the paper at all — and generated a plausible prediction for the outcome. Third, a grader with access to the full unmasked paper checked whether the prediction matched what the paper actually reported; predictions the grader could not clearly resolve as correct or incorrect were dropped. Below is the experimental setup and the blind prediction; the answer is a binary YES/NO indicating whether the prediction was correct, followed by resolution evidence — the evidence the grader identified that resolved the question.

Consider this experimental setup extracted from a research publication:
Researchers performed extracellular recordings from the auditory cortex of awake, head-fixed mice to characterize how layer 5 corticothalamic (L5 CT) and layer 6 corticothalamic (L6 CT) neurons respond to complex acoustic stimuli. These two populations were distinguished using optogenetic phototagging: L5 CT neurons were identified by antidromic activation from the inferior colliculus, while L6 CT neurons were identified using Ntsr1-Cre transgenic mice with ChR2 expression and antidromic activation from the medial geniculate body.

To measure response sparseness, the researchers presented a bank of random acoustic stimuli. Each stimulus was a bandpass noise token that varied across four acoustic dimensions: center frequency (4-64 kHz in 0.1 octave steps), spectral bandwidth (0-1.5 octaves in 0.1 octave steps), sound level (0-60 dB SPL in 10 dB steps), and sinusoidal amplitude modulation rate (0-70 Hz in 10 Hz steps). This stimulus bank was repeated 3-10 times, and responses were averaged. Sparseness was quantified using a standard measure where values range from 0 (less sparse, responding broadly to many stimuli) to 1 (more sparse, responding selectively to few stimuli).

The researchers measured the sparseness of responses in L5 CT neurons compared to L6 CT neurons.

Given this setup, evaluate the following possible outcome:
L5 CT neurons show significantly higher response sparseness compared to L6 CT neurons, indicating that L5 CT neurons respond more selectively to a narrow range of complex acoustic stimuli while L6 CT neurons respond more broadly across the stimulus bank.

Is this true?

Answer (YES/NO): NO